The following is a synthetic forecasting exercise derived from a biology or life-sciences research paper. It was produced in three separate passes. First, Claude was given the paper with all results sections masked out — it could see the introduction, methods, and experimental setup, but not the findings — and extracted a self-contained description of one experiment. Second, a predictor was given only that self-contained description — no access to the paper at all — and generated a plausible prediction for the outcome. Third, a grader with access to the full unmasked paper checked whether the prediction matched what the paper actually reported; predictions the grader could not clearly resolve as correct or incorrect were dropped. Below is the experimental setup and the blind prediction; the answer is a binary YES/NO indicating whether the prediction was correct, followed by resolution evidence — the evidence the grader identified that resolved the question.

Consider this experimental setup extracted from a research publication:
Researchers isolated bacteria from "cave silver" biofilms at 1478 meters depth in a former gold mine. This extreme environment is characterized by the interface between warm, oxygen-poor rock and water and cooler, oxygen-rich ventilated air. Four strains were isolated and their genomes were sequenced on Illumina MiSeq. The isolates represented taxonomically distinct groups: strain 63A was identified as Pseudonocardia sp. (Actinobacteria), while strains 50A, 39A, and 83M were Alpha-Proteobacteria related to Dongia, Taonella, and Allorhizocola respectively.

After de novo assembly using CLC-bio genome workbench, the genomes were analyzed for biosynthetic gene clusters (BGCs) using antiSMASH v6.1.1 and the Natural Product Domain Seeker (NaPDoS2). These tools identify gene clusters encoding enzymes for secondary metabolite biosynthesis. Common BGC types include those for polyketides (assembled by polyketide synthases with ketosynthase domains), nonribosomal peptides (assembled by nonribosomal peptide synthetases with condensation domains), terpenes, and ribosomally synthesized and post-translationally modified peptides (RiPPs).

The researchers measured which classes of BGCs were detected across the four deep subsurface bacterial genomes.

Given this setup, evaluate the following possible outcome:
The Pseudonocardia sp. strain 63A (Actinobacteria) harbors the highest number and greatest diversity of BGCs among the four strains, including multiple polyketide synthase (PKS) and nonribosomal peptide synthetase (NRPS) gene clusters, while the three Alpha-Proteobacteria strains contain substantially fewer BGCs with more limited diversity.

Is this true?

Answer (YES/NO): NO